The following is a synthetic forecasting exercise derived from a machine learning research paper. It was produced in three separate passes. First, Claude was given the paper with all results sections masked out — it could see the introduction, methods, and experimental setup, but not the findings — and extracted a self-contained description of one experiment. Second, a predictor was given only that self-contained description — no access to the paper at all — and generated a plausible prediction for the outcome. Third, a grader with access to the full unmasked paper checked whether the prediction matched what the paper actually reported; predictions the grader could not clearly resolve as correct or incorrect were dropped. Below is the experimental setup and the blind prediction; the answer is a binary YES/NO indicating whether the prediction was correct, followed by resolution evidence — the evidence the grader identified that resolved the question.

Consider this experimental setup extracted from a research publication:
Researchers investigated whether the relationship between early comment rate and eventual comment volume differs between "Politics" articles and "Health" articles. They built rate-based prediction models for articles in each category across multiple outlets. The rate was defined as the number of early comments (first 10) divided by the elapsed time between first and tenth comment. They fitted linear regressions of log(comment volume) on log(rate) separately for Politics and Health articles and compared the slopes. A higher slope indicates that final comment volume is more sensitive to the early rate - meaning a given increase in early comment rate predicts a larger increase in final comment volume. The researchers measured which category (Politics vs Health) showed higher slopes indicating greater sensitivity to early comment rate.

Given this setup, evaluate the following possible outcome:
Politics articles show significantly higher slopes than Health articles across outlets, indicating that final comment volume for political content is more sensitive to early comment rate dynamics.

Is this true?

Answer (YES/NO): YES